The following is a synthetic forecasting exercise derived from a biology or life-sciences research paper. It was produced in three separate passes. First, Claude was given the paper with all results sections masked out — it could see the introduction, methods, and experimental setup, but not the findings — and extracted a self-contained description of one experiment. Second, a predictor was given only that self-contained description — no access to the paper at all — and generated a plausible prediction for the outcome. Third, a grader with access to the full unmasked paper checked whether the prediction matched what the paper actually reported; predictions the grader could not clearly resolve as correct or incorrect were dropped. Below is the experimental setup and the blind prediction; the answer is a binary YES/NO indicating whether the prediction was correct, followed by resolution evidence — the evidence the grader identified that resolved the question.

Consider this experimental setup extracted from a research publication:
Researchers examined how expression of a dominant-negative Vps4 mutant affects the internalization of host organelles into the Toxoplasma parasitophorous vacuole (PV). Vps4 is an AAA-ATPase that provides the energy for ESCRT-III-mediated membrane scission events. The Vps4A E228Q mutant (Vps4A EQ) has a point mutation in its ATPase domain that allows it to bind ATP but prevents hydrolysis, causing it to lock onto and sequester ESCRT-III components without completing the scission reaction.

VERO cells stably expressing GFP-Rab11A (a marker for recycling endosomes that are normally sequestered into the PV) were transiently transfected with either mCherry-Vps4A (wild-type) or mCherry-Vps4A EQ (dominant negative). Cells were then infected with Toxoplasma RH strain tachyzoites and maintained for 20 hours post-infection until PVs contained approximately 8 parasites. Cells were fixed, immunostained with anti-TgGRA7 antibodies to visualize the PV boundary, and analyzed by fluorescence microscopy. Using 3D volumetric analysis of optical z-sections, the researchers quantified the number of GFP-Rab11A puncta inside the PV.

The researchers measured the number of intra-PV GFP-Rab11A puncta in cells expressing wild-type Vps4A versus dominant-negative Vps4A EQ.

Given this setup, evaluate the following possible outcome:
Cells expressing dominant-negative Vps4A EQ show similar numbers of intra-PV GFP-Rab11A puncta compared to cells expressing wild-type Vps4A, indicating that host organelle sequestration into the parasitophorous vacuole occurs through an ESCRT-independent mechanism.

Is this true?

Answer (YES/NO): NO